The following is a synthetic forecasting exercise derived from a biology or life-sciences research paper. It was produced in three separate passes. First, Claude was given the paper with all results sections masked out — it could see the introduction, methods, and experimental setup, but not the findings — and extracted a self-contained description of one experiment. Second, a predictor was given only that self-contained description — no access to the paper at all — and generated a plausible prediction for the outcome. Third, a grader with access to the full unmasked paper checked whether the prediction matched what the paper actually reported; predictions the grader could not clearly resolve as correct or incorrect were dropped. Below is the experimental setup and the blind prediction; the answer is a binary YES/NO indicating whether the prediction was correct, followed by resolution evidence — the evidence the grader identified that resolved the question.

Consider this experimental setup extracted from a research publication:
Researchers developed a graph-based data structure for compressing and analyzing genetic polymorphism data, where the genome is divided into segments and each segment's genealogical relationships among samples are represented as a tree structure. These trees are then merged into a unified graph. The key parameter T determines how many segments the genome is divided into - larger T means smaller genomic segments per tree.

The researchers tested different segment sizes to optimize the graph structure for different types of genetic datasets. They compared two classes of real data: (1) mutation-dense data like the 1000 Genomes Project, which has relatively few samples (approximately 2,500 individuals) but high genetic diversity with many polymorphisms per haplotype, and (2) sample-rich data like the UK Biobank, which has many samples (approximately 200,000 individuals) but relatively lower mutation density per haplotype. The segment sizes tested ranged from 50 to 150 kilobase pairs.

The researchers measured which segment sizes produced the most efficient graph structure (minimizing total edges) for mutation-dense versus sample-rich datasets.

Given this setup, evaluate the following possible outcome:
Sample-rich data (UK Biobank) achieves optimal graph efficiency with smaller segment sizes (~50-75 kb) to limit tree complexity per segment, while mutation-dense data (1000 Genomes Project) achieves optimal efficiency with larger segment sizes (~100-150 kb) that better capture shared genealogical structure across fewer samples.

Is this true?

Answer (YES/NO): NO